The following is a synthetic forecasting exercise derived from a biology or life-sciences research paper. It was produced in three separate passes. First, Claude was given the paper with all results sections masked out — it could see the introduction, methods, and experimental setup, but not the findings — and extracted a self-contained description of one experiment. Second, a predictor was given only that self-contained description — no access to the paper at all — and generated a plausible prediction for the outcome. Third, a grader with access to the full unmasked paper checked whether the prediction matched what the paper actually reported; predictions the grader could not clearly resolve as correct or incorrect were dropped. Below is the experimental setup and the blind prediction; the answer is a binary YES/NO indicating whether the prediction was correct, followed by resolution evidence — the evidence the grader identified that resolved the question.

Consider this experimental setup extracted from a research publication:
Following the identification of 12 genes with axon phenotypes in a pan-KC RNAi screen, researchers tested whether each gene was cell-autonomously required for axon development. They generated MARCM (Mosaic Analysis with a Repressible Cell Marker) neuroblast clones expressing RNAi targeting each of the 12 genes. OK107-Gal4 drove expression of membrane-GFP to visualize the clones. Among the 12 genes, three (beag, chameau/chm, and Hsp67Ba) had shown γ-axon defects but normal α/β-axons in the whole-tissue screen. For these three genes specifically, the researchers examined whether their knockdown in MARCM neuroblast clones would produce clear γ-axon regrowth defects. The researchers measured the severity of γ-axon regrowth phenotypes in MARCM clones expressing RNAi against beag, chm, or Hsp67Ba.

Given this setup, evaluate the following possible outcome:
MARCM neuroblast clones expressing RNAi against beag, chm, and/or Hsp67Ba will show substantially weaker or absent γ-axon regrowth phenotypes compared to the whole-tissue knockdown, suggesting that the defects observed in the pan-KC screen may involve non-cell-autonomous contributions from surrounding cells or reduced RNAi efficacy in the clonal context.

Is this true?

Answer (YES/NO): YES